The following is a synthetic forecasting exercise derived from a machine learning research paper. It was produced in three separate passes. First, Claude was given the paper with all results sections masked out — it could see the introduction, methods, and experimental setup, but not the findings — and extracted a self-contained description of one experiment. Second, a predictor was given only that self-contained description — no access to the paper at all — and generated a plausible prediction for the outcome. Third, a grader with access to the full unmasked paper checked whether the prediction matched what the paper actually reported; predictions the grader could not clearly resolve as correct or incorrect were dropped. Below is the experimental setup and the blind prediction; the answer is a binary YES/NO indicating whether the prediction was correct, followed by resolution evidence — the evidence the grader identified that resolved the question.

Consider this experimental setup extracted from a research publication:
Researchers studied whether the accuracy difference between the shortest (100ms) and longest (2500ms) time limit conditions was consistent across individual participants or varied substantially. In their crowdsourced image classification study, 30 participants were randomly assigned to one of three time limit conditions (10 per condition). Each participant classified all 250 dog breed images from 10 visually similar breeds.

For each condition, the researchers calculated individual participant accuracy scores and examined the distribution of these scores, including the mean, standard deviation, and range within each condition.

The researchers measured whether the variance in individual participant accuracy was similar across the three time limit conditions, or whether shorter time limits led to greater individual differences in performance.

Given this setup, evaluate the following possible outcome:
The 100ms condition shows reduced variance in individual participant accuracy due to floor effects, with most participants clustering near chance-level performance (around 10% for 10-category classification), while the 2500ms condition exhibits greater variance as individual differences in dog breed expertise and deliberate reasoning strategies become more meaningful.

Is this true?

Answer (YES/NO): NO